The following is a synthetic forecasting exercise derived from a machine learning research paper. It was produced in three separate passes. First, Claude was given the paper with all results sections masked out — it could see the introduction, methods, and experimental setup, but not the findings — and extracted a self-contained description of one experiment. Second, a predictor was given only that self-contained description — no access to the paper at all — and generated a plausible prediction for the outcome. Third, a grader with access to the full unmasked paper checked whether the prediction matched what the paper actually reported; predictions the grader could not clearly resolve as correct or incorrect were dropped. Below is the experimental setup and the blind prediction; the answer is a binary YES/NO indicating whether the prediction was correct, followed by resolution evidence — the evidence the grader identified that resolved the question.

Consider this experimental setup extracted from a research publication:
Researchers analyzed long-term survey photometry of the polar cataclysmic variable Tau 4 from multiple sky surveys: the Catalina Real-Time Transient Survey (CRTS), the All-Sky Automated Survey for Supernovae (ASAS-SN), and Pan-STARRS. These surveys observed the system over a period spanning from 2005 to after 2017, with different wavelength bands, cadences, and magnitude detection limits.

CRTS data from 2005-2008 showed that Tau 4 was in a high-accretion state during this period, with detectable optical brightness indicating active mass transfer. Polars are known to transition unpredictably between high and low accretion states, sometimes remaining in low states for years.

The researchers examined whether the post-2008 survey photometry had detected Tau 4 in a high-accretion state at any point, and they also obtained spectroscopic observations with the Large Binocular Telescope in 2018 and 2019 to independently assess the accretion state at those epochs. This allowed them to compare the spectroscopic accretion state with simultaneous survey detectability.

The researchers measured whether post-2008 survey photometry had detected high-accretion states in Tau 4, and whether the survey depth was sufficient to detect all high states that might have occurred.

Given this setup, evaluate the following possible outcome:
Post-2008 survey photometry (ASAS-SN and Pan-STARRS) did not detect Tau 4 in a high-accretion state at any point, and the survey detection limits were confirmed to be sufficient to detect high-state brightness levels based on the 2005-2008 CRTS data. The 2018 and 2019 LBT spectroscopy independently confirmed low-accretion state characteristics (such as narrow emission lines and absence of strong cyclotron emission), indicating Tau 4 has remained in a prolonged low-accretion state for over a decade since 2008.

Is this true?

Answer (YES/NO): NO